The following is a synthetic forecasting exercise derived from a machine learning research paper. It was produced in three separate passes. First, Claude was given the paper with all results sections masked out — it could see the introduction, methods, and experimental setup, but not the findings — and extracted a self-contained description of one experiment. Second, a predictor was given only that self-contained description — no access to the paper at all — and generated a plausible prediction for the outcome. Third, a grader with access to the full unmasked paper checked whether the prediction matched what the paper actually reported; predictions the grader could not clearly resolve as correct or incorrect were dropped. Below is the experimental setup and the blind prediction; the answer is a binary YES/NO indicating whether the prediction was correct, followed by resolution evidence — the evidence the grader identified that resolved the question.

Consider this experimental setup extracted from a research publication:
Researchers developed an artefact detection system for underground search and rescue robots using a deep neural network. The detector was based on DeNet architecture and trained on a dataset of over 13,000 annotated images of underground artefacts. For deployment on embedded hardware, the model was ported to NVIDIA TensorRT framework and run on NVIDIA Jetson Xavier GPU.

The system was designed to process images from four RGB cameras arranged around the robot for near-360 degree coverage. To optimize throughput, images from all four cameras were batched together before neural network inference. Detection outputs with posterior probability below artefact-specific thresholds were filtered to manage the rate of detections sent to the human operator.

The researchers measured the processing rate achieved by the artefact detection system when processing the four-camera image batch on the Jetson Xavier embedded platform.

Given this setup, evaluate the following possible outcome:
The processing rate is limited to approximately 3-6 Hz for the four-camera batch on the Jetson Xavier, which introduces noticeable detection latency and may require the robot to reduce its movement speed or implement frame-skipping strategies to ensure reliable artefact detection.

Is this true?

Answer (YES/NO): NO